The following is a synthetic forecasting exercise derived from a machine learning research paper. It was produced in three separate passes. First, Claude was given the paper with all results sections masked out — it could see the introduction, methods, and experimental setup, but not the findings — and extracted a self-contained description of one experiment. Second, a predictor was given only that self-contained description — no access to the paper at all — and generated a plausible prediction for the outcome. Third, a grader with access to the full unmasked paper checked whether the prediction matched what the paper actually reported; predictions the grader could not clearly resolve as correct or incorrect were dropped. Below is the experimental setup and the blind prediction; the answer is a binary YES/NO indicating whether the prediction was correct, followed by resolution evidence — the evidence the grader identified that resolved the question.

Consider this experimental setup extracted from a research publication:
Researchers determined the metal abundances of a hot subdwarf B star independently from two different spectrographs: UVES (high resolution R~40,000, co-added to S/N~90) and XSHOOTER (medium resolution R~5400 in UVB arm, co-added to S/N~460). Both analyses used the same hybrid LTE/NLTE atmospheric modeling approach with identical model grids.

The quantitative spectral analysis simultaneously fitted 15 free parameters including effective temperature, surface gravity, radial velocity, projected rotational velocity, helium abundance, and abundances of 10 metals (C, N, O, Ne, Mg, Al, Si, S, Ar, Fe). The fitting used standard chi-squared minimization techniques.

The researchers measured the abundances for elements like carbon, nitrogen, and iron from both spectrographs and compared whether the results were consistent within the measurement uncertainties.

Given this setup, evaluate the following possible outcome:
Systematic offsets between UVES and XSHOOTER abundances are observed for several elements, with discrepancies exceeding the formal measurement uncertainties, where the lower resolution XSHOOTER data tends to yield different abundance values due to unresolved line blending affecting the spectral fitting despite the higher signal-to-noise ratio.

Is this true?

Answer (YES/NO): NO